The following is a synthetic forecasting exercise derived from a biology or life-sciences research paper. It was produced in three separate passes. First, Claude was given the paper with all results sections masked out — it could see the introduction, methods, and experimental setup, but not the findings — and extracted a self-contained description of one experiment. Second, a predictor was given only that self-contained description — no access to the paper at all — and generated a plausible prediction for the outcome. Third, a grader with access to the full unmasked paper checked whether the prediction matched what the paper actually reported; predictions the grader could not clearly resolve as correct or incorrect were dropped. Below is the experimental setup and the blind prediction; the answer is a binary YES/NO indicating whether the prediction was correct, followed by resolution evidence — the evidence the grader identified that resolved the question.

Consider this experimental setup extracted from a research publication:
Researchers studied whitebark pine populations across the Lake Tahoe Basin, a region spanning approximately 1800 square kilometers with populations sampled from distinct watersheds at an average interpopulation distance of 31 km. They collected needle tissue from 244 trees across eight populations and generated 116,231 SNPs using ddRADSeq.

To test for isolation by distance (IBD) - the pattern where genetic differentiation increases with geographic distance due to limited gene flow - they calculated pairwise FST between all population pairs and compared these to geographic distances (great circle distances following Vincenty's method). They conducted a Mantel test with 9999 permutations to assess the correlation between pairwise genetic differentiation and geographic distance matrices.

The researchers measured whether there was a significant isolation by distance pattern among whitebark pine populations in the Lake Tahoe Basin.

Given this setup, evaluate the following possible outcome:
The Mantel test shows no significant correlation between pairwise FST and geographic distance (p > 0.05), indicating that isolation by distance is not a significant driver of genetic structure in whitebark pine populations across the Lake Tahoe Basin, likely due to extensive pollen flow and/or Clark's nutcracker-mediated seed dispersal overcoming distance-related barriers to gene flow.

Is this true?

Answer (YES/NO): YES